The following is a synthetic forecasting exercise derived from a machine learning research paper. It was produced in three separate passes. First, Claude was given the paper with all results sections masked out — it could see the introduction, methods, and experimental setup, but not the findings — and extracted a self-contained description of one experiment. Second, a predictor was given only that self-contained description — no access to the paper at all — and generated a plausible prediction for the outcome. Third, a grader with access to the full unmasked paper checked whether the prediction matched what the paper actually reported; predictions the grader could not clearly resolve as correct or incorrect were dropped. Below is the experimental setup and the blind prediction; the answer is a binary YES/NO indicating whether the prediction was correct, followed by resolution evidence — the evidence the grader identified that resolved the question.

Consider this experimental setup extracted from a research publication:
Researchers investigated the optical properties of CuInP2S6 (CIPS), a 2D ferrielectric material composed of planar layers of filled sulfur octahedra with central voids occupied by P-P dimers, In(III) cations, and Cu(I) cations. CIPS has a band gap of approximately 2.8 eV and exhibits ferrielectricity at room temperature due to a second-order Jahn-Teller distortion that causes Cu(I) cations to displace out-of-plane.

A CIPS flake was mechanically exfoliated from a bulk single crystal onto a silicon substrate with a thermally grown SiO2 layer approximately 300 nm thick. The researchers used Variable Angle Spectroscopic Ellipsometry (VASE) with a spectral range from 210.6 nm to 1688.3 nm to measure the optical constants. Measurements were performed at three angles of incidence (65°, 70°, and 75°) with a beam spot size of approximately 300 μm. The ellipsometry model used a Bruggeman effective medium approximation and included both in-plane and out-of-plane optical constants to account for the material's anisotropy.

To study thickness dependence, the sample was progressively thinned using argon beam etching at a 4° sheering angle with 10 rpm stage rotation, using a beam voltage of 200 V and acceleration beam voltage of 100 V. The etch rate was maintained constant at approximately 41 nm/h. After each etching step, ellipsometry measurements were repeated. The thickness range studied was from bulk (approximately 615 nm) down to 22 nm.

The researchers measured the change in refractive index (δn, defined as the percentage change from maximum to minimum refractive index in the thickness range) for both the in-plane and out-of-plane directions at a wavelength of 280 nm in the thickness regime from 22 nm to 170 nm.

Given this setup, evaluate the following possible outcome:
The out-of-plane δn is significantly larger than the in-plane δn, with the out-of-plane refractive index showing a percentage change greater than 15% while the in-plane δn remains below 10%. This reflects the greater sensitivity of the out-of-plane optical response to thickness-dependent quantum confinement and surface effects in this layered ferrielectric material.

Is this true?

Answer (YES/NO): YES